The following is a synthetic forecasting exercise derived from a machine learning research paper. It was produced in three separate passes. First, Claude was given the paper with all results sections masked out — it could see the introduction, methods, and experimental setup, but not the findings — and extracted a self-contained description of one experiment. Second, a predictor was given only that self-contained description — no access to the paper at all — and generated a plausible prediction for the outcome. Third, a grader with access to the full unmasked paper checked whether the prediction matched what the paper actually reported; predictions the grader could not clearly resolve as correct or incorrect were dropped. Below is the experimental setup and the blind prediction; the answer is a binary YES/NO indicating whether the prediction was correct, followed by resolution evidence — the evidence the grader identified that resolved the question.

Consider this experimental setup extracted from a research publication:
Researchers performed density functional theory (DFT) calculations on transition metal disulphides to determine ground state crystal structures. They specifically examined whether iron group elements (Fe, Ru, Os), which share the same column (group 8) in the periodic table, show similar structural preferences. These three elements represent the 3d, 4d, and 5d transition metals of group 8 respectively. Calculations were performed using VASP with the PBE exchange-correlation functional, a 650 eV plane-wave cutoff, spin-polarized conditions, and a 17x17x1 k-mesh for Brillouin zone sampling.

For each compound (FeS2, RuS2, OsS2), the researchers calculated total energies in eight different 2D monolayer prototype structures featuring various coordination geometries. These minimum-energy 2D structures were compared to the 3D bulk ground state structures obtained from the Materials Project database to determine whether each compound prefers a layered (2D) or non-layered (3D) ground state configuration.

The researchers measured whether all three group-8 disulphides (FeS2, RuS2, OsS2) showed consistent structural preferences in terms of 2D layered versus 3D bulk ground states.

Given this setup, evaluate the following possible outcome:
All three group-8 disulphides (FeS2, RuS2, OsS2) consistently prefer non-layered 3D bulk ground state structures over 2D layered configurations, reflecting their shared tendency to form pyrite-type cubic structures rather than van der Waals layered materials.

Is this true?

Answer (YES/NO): YES